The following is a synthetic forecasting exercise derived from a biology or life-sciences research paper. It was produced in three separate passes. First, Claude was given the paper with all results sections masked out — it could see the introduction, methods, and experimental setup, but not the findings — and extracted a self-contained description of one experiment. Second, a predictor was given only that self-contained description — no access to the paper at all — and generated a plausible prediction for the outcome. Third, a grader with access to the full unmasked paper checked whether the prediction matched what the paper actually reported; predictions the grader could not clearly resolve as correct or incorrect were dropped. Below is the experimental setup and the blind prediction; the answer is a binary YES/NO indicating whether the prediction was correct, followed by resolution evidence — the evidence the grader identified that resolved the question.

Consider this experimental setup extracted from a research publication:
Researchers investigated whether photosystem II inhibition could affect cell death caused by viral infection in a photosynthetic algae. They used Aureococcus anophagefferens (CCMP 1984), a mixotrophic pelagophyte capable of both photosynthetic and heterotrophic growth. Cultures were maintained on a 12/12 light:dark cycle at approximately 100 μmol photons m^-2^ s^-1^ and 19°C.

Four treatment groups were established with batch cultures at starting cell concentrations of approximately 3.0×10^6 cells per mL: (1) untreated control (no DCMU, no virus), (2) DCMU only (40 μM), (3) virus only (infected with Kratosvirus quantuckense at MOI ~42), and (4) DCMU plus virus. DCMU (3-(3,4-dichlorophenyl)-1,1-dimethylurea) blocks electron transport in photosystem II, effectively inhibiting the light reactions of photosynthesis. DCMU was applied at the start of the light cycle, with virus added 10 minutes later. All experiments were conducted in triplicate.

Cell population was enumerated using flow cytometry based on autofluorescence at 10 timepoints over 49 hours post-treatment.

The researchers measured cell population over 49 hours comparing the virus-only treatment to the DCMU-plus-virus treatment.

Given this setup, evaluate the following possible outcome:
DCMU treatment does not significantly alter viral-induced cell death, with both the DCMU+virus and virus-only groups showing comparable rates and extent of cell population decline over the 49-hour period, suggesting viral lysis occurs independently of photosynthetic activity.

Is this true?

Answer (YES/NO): NO